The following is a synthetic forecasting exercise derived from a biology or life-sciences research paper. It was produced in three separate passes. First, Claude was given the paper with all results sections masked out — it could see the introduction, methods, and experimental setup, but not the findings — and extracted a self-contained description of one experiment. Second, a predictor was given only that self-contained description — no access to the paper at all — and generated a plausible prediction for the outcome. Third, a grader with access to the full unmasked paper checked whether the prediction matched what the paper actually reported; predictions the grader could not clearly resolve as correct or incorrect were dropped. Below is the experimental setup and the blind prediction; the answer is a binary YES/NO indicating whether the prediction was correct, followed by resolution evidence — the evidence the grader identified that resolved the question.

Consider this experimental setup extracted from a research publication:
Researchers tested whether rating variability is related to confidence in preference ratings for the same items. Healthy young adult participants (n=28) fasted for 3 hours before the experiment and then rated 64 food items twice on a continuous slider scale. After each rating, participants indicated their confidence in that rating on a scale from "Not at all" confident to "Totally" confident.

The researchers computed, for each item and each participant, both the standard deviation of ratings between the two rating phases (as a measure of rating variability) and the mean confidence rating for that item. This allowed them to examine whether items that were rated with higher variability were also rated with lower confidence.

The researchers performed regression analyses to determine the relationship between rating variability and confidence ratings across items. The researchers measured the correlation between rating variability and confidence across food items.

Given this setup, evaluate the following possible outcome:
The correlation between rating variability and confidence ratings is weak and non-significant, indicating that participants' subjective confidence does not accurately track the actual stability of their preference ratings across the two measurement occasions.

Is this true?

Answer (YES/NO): NO